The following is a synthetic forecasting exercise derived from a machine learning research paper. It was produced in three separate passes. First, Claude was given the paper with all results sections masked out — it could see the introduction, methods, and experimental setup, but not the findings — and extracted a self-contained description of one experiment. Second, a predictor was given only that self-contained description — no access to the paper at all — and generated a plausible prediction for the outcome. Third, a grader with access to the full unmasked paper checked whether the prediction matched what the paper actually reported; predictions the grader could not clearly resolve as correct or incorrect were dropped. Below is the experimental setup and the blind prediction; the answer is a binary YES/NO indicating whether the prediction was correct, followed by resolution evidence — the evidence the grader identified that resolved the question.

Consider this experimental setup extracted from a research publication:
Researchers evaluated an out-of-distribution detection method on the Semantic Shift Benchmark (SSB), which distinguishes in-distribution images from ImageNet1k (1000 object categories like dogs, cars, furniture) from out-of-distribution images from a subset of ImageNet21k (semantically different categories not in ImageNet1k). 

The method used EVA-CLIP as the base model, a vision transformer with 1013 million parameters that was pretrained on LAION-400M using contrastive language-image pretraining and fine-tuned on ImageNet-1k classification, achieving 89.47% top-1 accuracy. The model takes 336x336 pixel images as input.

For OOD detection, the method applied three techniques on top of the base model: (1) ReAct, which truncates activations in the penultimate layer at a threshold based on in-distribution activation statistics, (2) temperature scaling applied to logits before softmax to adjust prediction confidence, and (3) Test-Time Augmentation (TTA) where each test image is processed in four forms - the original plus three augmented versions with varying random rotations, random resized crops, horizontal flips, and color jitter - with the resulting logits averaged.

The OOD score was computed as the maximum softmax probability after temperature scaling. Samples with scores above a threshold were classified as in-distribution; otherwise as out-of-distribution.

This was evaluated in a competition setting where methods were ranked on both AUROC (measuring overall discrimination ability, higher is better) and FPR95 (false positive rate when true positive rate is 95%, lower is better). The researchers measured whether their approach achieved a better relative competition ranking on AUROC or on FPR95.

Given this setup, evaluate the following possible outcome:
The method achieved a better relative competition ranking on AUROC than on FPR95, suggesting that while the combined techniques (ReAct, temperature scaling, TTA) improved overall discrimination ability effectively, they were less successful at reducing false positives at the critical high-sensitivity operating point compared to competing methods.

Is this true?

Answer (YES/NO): NO